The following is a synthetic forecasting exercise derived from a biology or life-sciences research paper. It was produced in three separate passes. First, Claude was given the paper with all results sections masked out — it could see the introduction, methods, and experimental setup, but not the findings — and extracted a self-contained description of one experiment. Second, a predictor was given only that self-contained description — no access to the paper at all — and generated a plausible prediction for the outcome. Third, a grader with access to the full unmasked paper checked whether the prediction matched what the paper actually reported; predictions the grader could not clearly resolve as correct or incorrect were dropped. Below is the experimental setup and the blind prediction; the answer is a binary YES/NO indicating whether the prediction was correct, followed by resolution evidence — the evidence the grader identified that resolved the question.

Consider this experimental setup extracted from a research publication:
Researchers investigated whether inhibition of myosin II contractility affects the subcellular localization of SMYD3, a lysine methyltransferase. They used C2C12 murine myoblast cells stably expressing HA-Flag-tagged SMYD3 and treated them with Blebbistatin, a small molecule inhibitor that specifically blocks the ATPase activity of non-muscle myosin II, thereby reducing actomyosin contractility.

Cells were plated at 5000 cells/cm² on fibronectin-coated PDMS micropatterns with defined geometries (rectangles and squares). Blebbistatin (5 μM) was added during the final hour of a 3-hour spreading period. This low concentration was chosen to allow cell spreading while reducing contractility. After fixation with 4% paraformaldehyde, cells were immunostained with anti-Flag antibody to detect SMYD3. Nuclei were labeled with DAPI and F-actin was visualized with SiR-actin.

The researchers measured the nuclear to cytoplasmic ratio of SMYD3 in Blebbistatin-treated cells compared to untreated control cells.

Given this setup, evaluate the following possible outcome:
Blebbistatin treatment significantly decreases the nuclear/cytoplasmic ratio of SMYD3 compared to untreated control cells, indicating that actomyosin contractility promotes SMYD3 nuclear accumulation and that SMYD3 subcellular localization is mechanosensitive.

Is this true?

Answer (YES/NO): NO